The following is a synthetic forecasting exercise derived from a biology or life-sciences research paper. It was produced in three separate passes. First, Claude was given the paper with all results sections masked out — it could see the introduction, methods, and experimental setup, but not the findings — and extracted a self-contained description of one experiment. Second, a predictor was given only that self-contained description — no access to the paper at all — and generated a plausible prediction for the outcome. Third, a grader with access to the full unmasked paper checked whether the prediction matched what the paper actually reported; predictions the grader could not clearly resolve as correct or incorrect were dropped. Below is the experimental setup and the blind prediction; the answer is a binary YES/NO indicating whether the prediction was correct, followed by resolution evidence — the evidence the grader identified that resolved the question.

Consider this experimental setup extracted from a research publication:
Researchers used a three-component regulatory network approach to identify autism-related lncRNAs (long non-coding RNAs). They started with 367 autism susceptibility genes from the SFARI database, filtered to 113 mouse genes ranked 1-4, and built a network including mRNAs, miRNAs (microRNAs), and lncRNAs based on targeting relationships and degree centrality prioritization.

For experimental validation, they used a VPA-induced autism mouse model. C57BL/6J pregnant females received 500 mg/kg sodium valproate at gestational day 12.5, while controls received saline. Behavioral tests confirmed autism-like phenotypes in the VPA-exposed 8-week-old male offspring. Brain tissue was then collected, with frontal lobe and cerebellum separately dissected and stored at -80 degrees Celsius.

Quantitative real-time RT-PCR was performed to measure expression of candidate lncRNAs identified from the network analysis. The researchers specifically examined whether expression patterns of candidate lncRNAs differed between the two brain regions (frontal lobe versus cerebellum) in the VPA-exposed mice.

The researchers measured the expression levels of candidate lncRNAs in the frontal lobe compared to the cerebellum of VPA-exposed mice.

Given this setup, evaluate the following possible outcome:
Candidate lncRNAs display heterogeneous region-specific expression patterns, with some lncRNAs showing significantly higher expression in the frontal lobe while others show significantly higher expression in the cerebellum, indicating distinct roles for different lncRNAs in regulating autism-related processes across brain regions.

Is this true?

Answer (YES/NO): NO